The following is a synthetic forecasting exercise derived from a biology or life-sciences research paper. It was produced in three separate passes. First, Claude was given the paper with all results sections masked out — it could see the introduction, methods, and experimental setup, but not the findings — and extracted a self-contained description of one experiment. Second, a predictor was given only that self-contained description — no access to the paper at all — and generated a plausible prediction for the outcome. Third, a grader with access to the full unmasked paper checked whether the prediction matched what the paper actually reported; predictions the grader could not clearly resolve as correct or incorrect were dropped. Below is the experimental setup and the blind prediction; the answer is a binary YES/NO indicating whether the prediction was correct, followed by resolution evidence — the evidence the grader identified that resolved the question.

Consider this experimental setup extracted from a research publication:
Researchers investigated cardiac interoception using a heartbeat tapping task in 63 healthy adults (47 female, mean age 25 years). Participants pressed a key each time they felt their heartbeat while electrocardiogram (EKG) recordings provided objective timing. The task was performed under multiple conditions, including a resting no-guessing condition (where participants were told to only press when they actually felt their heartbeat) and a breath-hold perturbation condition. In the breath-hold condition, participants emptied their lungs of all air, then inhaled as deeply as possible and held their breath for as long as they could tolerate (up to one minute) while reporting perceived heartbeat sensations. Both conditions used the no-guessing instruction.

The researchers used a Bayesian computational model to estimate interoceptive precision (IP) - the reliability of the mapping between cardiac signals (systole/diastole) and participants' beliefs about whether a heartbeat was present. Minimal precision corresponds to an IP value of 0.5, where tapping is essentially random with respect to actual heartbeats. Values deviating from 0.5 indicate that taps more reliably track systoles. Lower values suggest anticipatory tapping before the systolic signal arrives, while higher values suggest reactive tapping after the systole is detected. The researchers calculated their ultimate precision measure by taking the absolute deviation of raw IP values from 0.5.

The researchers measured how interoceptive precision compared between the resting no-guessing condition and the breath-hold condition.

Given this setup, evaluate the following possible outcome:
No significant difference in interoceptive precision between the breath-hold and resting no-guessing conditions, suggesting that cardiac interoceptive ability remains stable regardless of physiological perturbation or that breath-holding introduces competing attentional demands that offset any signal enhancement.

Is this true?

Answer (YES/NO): NO